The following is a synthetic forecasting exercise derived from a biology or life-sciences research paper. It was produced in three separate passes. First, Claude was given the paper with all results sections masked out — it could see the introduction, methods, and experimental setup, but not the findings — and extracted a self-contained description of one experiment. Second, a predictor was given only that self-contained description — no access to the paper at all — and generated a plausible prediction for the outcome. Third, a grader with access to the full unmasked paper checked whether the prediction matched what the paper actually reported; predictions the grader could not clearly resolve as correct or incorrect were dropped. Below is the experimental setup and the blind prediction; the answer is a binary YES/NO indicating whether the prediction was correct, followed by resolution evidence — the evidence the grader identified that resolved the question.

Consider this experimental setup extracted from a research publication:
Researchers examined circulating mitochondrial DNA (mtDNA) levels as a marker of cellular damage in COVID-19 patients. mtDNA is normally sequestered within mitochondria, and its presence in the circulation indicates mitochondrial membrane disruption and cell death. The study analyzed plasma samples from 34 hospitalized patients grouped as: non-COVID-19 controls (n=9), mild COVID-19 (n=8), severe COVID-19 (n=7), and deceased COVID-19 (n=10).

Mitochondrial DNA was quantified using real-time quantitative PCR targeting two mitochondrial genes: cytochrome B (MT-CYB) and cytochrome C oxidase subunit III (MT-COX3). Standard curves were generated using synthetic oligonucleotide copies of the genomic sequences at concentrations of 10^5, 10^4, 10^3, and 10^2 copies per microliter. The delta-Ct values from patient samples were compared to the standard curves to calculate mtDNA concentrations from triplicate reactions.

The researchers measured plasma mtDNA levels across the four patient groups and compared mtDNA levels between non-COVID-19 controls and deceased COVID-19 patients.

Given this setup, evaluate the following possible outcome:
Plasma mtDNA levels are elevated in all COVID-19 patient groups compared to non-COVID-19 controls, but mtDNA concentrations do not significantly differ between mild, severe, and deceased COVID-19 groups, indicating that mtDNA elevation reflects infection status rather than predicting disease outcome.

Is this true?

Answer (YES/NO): NO